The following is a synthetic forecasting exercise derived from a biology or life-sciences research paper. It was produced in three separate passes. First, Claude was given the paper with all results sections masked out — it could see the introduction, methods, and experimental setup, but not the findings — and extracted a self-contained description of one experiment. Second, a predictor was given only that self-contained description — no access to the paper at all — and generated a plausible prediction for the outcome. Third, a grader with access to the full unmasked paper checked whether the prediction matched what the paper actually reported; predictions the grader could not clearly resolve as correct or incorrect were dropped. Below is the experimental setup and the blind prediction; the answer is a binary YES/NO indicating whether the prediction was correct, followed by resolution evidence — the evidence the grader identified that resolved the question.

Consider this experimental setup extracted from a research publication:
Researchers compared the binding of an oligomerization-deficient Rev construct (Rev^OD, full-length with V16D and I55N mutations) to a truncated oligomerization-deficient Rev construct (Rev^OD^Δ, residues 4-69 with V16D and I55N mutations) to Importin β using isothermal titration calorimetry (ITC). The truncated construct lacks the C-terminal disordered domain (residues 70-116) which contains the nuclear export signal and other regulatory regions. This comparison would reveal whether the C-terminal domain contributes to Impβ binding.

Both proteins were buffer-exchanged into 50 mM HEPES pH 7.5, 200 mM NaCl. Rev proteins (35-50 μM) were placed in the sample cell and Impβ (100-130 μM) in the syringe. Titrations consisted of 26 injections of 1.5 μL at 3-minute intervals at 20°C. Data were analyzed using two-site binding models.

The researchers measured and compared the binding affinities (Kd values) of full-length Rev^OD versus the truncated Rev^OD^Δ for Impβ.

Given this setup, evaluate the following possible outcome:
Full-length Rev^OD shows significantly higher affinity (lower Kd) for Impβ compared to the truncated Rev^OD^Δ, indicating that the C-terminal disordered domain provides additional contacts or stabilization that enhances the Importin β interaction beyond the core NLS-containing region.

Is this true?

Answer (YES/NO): NO